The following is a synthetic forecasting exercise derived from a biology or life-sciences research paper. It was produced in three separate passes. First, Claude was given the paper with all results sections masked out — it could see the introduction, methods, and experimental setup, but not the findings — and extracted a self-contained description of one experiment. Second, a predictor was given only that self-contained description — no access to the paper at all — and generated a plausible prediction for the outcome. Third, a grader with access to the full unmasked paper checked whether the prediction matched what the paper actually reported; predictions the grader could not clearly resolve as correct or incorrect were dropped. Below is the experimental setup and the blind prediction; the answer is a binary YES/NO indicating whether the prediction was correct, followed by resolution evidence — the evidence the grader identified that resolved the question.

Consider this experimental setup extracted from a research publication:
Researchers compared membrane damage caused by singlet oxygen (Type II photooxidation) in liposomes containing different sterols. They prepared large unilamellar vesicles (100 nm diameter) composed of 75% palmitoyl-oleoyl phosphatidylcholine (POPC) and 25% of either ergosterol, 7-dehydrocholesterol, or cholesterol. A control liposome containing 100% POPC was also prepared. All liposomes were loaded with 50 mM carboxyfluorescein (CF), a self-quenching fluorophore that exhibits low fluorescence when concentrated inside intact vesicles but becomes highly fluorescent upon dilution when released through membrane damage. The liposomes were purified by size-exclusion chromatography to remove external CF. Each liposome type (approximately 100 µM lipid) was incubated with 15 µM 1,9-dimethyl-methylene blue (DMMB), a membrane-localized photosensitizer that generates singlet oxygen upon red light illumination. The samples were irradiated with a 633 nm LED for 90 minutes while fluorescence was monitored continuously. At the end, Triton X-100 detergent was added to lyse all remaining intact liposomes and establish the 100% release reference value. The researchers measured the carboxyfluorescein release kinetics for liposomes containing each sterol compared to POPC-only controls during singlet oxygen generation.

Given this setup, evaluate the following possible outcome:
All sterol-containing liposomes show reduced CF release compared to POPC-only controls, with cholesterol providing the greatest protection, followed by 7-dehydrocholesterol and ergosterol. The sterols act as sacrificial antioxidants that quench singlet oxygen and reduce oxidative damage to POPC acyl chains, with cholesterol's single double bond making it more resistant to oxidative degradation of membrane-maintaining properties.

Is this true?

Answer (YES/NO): NO